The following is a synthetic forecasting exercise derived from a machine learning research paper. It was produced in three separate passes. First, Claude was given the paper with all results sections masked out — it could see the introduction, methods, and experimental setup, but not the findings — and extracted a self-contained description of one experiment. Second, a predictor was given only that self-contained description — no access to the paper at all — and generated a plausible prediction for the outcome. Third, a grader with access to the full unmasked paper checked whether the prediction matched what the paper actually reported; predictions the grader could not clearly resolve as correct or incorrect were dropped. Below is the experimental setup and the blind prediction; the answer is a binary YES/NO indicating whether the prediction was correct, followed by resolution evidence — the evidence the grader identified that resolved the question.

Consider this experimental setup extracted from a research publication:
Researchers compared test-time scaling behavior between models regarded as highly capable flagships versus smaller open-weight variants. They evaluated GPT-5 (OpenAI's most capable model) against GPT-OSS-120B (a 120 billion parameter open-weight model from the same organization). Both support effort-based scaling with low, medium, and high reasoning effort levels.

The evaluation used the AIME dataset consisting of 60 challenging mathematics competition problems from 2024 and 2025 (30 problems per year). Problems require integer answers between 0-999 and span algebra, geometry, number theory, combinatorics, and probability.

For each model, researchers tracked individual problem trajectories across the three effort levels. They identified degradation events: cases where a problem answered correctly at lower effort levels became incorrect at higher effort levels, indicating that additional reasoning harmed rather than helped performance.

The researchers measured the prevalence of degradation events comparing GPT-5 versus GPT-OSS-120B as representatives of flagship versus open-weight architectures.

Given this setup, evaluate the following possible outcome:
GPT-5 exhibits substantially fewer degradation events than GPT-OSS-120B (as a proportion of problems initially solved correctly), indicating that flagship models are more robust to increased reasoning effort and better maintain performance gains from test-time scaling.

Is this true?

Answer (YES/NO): YES